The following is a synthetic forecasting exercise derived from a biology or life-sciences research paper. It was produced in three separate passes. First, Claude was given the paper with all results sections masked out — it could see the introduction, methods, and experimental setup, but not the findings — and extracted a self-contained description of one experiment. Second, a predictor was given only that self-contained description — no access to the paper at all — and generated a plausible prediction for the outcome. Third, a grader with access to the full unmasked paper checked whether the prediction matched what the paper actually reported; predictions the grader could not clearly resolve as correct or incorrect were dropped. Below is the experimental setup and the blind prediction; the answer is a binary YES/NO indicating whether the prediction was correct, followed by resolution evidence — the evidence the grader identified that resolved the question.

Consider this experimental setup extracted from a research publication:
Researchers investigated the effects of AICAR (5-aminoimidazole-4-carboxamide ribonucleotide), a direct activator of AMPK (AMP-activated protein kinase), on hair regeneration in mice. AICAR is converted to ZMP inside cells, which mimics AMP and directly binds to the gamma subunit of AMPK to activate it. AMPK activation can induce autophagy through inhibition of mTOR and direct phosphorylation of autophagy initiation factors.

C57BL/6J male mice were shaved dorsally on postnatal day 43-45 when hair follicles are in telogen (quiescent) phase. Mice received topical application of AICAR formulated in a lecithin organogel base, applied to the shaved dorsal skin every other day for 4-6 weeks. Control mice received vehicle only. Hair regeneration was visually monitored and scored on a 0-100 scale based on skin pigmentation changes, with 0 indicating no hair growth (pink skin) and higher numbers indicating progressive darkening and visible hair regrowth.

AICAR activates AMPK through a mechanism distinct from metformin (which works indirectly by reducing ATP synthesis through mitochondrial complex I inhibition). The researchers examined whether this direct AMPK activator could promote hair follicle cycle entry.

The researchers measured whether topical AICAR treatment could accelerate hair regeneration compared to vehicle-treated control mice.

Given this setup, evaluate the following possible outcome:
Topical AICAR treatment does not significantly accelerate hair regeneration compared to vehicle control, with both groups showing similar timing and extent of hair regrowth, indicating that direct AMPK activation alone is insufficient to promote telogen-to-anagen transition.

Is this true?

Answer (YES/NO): NO